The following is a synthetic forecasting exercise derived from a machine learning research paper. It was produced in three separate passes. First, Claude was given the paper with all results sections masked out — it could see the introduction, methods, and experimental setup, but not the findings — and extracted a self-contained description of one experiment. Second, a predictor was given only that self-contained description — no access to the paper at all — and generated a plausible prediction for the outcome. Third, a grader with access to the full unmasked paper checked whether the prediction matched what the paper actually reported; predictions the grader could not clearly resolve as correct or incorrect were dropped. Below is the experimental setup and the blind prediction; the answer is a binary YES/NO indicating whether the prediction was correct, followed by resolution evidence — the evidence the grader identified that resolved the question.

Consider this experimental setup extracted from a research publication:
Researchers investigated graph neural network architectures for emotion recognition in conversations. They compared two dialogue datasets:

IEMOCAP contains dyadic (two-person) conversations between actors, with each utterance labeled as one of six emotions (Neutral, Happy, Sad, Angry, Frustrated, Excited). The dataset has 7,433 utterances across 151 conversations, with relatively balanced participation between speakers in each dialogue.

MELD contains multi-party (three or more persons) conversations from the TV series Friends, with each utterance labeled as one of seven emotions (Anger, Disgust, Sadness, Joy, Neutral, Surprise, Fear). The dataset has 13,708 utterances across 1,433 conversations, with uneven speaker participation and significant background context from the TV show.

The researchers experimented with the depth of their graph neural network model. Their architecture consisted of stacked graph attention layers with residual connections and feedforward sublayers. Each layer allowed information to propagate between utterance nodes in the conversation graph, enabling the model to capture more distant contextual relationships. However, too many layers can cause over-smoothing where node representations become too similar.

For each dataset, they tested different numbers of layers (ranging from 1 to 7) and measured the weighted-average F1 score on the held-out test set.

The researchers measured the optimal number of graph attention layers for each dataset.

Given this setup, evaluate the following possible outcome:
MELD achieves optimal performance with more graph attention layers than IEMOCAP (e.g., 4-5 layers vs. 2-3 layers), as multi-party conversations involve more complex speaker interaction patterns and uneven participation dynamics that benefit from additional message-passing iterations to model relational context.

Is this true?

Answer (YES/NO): NO